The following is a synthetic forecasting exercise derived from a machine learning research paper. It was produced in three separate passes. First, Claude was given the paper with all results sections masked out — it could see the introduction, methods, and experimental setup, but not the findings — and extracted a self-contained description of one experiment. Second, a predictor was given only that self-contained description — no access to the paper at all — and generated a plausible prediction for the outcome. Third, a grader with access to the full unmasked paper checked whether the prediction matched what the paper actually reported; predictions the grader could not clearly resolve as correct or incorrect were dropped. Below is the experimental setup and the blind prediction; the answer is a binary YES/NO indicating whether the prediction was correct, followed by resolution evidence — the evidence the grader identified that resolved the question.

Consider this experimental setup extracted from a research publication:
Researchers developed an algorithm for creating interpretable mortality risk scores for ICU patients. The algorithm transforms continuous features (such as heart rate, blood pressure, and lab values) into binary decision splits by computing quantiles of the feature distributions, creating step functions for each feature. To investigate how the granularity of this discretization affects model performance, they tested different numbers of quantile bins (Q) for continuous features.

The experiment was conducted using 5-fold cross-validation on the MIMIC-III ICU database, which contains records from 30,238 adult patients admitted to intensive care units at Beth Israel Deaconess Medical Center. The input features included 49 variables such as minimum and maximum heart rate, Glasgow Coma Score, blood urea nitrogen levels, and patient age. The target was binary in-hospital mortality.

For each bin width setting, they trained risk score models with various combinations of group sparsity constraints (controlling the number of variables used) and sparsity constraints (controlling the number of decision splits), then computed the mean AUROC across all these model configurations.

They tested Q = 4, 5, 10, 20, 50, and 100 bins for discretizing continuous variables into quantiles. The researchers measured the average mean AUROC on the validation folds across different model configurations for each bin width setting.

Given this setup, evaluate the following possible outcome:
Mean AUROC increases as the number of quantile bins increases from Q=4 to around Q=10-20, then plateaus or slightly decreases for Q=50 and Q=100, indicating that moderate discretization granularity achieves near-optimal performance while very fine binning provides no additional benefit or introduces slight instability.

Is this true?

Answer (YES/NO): YES